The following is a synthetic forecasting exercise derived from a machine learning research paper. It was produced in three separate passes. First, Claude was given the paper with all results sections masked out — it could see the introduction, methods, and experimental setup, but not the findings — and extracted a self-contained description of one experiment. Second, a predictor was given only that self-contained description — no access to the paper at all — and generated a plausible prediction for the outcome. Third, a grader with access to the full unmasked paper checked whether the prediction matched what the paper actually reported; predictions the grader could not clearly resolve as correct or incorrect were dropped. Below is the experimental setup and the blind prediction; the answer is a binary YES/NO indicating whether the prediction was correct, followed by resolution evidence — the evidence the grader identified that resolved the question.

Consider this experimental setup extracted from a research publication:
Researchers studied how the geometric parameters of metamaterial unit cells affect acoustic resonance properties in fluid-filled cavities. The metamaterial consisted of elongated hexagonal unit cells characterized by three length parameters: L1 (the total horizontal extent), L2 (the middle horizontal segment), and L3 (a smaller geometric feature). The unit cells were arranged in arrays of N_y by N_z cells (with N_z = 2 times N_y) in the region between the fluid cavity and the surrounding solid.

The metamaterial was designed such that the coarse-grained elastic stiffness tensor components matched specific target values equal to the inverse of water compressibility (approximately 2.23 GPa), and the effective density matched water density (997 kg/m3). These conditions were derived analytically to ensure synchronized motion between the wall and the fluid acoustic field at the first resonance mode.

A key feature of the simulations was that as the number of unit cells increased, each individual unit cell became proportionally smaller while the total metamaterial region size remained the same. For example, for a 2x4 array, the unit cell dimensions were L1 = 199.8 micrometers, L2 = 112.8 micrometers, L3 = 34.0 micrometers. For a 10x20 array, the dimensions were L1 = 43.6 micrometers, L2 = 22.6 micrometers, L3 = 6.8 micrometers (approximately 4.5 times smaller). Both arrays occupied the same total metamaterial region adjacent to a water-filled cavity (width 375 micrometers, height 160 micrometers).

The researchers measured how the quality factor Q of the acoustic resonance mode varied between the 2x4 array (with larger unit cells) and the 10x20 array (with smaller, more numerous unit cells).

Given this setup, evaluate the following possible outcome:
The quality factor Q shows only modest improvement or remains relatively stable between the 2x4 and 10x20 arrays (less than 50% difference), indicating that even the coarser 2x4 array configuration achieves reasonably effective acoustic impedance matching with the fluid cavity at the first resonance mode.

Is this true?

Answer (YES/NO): NO